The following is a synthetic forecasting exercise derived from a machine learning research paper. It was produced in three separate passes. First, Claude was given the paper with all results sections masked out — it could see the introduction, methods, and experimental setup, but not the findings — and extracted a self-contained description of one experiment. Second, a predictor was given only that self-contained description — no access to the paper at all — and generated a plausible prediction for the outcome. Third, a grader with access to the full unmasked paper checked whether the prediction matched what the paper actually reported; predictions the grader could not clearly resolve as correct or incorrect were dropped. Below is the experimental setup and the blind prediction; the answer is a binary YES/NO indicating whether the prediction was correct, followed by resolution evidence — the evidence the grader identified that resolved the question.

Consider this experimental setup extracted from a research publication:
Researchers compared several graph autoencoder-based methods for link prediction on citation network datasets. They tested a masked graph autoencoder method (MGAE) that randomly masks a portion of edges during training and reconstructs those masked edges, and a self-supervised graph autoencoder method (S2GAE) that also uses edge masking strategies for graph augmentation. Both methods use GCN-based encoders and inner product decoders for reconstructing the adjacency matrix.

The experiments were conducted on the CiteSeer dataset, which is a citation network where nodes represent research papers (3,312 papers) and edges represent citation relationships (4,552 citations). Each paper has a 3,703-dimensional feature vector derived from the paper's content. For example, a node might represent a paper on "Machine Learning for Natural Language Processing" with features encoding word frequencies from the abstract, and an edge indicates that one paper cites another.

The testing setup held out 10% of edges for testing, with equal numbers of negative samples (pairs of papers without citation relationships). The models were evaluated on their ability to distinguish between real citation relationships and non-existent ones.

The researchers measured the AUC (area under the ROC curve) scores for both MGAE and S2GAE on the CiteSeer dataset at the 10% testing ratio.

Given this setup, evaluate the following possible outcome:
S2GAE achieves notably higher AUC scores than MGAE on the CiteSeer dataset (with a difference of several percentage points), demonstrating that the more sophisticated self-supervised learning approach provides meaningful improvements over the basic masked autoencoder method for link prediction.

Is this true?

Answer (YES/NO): NO